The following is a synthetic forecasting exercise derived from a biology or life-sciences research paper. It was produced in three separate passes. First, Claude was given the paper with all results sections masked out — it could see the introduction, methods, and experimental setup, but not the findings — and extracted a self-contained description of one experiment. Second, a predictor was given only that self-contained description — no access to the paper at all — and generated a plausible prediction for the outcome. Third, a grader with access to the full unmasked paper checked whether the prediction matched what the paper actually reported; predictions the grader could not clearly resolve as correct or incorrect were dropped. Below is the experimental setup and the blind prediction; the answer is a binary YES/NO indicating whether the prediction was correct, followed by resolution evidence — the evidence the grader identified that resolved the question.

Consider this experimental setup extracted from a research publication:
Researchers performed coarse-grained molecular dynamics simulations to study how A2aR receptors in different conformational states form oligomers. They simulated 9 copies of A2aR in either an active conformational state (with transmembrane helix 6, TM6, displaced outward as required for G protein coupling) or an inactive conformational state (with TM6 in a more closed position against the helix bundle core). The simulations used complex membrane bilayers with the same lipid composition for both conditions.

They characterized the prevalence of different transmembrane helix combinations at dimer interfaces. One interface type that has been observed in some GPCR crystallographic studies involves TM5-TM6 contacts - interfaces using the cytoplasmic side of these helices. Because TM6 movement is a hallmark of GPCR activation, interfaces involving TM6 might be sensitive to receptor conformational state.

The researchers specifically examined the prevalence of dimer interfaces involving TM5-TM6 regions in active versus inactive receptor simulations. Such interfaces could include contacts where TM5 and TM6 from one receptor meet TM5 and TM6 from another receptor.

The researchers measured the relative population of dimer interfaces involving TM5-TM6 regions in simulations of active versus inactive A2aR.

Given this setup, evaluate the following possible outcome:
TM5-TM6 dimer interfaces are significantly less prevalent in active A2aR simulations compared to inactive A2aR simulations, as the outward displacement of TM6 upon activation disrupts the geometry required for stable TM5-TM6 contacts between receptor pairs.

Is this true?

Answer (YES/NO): NO